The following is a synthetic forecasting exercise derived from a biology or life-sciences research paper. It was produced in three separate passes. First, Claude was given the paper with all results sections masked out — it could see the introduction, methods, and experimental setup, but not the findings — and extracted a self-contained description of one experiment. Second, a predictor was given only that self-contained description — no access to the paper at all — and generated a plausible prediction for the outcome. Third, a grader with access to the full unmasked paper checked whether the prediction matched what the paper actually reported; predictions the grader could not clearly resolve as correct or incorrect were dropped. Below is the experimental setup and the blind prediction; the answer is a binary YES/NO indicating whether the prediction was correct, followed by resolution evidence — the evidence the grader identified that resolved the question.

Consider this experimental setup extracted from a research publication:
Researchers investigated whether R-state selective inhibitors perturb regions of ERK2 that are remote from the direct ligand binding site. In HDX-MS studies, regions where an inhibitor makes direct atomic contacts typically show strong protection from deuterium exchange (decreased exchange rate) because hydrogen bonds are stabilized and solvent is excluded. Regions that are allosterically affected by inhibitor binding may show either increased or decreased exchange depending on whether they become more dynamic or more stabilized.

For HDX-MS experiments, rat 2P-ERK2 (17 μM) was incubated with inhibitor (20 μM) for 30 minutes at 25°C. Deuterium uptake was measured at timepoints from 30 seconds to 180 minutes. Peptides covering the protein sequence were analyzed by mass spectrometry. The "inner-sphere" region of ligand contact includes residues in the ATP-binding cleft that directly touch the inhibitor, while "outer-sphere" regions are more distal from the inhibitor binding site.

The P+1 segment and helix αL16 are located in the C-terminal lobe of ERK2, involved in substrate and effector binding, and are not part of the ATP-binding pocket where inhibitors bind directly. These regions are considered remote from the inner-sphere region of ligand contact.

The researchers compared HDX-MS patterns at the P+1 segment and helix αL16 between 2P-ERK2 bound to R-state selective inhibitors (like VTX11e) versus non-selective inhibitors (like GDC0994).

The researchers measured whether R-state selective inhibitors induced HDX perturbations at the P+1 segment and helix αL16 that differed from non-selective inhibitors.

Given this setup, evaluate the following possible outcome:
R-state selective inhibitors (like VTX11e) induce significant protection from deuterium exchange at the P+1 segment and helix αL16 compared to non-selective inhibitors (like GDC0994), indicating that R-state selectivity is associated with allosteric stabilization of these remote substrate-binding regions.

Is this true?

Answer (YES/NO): NO